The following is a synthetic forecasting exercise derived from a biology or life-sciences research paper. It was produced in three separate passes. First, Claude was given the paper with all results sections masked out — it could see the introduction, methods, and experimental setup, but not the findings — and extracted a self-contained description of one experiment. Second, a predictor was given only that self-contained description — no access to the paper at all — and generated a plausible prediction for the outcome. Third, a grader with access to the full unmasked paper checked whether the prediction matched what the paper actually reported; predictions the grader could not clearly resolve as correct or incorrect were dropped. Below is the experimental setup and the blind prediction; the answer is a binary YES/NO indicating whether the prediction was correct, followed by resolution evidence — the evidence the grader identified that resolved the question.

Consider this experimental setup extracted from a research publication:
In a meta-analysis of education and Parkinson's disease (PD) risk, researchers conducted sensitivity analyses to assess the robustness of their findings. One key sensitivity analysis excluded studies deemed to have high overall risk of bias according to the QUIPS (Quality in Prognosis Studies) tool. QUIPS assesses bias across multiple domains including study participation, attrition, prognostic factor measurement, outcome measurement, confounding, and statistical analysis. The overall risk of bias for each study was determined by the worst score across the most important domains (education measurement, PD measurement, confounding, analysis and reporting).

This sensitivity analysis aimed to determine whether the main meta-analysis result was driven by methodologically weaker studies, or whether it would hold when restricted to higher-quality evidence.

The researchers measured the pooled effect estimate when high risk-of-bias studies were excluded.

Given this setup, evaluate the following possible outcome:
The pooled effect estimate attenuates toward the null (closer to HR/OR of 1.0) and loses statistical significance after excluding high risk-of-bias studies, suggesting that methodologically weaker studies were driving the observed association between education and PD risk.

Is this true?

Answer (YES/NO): NO